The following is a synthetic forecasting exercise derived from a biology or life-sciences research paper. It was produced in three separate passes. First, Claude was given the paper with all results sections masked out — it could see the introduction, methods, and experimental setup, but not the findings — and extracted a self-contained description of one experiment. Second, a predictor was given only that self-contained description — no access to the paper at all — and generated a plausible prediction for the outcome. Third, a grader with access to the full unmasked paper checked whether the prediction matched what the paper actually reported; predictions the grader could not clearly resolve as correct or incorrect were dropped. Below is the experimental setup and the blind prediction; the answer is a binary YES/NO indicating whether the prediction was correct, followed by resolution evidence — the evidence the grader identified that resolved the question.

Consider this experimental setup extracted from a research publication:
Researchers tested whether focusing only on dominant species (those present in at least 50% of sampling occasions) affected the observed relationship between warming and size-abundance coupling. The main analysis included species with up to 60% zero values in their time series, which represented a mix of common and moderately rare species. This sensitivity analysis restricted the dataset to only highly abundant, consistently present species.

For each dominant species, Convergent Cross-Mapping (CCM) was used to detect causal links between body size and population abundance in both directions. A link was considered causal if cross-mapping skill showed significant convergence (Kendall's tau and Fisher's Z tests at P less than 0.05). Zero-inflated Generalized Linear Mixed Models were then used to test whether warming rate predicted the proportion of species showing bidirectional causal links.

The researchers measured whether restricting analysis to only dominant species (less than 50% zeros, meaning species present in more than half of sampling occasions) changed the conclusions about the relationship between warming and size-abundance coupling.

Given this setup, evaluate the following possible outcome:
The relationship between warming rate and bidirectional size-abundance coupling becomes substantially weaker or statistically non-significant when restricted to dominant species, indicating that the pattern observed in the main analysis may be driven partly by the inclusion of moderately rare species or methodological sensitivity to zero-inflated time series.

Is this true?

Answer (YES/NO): NO